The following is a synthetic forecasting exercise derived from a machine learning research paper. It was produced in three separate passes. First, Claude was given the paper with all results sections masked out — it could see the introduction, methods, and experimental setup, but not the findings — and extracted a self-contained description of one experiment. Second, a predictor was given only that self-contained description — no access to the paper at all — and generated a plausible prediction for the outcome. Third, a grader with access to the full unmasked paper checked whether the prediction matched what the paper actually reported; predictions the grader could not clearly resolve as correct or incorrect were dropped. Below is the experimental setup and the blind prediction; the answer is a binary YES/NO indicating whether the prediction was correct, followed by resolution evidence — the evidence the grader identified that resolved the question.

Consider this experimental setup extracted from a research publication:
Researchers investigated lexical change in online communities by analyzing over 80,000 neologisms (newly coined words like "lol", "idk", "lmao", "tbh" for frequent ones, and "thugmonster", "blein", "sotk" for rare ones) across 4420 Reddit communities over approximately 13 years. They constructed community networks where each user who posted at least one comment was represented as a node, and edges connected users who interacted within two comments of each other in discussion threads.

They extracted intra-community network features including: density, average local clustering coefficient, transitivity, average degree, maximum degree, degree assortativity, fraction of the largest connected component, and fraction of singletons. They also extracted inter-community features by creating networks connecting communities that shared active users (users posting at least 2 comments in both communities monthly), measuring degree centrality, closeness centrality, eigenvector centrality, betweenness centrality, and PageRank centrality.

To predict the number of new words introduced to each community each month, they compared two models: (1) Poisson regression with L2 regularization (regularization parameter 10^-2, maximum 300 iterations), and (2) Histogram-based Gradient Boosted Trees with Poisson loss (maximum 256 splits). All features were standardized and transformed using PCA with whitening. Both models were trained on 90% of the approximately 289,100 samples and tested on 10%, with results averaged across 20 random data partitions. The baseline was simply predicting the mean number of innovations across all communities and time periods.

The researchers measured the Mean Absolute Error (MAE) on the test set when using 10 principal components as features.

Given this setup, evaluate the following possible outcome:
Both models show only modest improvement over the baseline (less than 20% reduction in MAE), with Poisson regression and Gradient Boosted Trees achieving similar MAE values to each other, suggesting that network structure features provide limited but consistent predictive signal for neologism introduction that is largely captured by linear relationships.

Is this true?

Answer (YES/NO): NO